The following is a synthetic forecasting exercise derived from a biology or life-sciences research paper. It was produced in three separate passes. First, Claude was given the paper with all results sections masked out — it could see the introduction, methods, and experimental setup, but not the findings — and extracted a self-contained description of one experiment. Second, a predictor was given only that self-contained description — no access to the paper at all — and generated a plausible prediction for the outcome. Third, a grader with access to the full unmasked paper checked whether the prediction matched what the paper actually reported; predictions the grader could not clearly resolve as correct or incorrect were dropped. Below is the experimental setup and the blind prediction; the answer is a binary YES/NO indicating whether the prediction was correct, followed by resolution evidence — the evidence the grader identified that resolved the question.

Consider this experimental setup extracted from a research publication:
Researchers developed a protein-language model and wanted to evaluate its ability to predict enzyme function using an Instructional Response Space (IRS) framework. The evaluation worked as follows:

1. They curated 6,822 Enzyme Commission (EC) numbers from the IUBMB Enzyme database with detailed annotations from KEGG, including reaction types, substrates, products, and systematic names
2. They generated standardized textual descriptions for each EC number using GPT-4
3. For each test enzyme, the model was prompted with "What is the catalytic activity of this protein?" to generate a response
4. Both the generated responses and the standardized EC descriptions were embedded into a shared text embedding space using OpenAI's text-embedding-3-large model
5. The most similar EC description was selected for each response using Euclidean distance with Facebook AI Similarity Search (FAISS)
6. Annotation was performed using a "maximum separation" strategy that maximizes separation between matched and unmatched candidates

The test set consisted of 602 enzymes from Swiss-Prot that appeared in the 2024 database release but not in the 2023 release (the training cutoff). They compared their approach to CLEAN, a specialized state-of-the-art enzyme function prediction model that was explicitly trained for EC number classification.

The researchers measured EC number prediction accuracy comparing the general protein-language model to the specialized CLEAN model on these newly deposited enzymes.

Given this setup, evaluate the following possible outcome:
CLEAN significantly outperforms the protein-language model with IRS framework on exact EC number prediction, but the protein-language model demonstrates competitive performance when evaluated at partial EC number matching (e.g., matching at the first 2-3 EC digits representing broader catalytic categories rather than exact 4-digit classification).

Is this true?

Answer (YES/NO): NO